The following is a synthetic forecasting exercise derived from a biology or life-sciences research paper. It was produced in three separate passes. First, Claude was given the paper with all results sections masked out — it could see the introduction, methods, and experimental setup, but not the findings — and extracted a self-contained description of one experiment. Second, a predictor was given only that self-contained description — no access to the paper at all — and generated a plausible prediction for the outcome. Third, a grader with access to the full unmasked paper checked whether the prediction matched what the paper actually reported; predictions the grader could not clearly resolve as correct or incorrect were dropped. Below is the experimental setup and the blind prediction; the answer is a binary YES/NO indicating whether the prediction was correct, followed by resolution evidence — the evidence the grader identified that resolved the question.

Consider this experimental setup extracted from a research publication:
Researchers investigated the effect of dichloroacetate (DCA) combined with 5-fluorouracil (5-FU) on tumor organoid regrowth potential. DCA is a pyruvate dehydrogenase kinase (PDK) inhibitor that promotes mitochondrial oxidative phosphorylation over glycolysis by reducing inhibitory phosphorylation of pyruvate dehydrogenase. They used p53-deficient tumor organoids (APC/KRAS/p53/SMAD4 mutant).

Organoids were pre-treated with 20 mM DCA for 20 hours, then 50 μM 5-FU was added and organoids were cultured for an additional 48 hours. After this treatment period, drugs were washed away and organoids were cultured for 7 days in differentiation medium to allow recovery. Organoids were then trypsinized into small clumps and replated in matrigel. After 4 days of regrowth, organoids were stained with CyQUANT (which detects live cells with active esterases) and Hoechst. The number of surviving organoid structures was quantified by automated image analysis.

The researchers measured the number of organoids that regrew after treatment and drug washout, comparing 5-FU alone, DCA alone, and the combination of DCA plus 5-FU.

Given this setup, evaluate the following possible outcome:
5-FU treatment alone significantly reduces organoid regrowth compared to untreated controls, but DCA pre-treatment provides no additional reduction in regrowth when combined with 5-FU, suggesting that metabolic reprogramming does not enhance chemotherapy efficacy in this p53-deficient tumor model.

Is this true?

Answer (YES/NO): NO